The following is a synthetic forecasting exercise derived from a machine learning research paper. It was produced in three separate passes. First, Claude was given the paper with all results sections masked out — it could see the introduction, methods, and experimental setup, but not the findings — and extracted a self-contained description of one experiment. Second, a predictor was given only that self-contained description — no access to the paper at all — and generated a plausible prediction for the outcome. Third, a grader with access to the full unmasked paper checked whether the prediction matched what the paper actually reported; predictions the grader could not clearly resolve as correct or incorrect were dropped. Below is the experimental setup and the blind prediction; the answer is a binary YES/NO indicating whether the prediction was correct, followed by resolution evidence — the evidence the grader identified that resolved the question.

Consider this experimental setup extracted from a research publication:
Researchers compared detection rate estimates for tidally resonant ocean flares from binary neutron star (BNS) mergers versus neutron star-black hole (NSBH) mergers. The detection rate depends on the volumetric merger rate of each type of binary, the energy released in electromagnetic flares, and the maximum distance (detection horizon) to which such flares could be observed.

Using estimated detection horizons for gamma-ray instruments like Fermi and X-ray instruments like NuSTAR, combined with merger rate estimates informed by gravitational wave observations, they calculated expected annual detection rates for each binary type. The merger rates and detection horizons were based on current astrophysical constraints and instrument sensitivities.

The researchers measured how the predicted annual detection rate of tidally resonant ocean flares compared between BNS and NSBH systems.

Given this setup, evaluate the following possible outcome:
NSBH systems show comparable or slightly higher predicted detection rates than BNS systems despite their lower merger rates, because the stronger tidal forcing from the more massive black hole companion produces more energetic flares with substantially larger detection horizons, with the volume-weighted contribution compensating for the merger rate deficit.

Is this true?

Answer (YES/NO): NO